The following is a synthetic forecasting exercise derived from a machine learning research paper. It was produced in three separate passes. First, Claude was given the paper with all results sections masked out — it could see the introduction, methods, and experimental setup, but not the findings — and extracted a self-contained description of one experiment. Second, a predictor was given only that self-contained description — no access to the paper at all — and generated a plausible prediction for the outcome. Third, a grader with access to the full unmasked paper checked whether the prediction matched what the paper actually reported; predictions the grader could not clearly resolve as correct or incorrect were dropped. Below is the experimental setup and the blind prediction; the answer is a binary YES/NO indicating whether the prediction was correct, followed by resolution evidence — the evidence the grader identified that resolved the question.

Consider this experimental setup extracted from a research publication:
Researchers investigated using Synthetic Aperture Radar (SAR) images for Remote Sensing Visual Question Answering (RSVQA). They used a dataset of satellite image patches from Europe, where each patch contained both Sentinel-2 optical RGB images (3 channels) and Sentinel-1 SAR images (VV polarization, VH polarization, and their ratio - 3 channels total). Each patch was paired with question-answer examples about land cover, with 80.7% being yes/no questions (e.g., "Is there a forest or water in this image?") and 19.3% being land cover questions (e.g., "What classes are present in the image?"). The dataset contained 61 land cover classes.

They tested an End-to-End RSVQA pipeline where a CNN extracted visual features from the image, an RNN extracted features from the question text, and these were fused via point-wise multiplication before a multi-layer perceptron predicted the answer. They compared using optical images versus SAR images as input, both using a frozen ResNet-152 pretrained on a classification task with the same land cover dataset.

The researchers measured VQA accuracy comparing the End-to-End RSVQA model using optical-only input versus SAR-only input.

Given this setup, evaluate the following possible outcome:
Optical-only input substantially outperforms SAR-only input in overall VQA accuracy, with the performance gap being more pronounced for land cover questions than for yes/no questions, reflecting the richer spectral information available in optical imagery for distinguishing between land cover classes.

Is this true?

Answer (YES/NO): NO